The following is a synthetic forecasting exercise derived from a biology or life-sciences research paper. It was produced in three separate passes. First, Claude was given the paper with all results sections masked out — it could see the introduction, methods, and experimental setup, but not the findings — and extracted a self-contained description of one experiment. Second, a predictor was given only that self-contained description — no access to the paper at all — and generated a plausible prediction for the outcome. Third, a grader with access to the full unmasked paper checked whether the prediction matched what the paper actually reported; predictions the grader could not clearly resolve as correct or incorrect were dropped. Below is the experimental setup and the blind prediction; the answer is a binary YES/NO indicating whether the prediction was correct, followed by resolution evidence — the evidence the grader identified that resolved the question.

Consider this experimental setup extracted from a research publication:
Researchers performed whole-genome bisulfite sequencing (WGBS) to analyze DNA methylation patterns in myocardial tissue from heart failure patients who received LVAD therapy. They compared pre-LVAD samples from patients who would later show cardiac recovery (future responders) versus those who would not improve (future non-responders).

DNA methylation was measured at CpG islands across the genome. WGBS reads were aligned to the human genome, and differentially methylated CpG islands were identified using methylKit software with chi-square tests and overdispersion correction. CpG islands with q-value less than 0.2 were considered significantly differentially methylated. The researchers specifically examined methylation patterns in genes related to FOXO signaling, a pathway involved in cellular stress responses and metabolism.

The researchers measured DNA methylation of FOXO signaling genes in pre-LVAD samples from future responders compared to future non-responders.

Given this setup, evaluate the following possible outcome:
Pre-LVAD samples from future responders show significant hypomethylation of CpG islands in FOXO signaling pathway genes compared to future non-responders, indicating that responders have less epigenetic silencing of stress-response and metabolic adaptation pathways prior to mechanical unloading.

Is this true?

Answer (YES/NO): YES